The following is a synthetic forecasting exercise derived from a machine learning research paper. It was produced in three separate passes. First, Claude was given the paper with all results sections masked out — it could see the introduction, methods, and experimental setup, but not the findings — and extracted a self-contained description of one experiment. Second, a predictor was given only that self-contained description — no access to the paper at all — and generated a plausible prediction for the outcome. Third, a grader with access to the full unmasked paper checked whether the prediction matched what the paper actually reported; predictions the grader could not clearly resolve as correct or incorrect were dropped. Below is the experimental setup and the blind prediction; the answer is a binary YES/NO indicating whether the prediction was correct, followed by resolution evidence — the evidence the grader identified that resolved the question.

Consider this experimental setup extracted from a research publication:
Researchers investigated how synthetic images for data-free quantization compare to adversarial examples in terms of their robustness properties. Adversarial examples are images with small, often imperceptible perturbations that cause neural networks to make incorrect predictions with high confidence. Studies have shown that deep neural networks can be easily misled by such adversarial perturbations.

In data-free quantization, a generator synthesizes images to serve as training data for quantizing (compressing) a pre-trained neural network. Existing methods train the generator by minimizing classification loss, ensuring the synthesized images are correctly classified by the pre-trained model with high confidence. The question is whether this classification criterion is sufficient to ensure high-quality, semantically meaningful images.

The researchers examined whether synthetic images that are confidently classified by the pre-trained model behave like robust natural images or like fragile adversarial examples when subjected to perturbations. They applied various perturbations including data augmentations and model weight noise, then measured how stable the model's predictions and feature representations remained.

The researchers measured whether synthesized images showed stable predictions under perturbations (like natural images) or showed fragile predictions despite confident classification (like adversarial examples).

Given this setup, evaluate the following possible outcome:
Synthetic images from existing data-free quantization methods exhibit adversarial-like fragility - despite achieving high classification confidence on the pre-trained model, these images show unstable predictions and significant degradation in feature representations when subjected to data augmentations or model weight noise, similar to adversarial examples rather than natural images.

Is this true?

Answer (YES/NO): YES